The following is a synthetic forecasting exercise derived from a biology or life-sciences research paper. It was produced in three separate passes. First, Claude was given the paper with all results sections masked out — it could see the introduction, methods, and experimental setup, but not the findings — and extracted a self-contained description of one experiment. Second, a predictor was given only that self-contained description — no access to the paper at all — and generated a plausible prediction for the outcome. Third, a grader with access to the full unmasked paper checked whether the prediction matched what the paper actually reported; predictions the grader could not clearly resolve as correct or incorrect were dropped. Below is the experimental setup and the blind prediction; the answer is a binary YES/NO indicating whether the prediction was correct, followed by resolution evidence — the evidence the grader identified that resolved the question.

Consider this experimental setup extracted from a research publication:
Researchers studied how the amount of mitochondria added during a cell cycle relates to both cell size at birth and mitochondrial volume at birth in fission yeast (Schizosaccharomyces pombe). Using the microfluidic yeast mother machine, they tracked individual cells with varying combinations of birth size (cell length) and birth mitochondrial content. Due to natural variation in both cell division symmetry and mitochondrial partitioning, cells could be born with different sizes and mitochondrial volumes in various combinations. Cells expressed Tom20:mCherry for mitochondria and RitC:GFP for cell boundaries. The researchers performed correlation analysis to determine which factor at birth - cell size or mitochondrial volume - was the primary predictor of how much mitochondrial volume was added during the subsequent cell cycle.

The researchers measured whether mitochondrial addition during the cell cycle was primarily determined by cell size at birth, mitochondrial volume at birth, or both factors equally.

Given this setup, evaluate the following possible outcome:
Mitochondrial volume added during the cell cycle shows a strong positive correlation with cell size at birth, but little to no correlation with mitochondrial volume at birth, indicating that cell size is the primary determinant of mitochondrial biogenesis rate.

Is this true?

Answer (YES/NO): NO